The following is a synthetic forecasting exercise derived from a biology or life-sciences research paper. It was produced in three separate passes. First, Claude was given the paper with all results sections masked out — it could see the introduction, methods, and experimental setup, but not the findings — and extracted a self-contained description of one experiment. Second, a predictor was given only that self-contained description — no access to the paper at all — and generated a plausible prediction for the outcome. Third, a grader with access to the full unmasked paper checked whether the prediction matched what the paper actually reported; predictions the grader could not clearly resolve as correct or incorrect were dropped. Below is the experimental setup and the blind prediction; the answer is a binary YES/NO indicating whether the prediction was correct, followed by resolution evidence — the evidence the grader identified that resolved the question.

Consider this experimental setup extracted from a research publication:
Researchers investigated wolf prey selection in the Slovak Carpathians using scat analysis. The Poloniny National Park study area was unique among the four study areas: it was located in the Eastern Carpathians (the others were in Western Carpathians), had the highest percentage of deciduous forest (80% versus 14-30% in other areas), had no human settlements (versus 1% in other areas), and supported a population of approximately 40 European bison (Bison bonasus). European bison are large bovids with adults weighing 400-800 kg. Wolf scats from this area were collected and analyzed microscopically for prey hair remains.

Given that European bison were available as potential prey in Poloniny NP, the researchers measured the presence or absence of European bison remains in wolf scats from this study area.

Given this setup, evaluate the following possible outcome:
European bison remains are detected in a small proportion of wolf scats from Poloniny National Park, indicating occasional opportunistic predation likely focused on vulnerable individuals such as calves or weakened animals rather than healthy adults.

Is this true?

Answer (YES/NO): NO